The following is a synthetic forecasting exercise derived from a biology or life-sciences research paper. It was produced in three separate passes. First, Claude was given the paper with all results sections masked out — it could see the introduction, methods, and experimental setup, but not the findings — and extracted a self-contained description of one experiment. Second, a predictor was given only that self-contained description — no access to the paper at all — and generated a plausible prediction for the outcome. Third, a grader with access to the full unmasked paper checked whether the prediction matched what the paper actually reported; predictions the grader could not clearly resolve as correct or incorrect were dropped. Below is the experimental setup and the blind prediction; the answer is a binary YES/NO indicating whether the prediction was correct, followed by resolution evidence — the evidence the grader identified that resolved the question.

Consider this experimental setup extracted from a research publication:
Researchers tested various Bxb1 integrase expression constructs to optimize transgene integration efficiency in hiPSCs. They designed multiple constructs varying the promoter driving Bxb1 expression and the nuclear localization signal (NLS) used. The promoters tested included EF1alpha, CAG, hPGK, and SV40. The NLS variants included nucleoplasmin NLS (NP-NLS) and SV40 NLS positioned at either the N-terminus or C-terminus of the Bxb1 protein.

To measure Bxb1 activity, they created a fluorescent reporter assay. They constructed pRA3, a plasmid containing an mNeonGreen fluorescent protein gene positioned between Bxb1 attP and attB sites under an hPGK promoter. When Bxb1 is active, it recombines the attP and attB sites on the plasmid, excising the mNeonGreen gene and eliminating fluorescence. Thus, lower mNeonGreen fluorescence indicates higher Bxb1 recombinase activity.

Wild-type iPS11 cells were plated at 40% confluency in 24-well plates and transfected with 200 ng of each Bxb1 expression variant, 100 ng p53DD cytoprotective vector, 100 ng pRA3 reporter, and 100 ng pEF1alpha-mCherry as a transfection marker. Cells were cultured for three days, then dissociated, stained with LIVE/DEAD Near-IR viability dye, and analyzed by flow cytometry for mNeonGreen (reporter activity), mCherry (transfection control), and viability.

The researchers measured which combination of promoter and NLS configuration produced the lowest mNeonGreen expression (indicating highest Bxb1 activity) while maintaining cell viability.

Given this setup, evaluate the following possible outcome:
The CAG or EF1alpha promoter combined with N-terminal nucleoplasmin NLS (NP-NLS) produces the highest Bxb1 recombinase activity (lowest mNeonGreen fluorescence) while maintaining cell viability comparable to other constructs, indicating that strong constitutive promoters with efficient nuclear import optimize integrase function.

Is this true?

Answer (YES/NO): NO